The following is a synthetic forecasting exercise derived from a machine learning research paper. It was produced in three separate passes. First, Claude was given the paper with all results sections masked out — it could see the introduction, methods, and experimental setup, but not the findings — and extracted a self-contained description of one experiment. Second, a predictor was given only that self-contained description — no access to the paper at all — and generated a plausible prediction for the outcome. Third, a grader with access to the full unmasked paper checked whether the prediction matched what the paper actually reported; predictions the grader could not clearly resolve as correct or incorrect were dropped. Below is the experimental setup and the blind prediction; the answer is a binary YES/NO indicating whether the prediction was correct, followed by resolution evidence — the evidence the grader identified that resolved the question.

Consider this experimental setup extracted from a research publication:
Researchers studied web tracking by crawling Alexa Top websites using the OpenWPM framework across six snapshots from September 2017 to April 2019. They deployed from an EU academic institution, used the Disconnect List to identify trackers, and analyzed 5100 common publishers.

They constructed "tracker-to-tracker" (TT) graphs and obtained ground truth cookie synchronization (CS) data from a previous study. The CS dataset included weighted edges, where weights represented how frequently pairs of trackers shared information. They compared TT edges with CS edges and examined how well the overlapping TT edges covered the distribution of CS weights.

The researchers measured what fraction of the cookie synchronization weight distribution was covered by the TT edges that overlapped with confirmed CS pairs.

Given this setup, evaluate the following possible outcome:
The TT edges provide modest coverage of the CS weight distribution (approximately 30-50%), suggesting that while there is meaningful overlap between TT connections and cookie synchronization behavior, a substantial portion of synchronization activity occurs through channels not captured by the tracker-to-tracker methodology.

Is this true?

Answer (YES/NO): NO